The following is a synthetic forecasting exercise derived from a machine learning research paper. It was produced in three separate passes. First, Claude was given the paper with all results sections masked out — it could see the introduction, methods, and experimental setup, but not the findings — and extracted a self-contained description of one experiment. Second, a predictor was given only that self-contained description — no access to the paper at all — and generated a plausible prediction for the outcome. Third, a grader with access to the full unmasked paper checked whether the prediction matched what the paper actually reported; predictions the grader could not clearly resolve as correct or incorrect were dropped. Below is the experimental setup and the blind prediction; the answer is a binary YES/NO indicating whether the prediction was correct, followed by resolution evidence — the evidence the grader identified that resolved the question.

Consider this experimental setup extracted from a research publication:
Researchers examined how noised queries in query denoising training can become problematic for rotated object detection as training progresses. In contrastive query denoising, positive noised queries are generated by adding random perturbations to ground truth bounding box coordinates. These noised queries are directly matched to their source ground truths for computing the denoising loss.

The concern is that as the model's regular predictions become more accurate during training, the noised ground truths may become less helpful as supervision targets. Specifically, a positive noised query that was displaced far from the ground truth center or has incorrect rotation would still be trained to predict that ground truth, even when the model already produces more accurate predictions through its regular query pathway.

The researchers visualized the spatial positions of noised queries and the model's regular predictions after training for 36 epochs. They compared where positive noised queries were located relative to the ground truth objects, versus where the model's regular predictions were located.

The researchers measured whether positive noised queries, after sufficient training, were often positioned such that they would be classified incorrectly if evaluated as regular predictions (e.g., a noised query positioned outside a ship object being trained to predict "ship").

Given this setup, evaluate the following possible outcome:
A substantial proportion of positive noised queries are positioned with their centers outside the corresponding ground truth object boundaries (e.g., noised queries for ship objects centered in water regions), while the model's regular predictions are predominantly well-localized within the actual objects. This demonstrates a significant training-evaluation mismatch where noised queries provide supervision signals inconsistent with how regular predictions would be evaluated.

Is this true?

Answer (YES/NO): YES